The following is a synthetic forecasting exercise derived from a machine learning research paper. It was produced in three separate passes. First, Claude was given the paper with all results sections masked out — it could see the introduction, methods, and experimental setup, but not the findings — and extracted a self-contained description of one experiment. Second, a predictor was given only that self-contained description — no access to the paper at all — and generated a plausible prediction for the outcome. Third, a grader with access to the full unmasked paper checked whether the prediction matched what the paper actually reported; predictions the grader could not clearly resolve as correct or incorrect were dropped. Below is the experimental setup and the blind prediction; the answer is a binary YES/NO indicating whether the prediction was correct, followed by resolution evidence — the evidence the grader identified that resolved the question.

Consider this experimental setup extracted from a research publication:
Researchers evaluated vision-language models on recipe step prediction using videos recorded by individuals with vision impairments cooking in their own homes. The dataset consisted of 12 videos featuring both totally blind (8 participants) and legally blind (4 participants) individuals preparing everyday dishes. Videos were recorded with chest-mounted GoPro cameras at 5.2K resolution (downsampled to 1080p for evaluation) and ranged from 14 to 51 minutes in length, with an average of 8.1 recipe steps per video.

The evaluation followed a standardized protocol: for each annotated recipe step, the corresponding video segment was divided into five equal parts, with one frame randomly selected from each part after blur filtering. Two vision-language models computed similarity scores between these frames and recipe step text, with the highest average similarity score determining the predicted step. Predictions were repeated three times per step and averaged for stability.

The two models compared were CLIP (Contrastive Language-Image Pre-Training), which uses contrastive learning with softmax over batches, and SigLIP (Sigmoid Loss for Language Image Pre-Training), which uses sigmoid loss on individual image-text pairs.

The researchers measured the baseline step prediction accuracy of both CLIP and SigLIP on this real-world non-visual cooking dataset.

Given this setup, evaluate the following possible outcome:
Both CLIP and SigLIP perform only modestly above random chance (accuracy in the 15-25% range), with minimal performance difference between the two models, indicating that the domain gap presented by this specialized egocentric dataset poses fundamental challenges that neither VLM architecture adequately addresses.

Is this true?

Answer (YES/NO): NO